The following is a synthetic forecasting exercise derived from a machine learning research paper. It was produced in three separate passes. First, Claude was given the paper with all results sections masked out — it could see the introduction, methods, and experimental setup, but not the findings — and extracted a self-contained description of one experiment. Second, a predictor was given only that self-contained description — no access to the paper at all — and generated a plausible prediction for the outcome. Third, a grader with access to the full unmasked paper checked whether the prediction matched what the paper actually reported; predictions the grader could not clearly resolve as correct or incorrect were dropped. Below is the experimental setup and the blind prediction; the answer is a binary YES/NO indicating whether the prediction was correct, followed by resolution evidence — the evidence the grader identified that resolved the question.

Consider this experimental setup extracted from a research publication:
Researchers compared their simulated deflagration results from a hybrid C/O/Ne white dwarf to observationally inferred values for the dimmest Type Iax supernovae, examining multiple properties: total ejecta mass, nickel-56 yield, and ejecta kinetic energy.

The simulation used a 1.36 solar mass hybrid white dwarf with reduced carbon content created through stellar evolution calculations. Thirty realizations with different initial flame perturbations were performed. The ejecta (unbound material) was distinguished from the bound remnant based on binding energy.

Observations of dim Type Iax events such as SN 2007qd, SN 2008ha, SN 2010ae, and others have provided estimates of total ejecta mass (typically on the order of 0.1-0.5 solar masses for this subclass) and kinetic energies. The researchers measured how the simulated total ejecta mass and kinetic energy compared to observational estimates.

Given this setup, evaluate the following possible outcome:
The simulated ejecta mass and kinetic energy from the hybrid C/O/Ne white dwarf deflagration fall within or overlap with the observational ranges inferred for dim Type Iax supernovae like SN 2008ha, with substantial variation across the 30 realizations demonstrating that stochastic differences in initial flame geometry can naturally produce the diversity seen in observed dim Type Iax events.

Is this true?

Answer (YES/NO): NO